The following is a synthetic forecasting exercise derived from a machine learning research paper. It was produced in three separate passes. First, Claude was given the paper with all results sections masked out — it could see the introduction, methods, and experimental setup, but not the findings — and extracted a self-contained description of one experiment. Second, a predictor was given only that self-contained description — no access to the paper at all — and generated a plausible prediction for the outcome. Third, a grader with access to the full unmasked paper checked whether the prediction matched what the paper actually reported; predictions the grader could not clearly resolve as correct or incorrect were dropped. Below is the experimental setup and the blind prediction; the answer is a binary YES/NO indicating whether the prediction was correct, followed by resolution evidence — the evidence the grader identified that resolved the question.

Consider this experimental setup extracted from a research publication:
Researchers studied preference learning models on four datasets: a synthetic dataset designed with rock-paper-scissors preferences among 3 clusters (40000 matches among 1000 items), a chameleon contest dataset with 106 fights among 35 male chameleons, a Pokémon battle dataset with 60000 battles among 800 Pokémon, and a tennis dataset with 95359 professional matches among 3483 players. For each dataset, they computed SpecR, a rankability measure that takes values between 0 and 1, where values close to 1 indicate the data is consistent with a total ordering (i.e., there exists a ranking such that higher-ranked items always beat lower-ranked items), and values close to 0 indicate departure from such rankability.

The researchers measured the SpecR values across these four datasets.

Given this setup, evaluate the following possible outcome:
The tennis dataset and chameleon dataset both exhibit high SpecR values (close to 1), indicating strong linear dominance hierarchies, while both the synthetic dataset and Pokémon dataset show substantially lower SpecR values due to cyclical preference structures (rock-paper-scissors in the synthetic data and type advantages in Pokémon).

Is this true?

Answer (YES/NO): NO